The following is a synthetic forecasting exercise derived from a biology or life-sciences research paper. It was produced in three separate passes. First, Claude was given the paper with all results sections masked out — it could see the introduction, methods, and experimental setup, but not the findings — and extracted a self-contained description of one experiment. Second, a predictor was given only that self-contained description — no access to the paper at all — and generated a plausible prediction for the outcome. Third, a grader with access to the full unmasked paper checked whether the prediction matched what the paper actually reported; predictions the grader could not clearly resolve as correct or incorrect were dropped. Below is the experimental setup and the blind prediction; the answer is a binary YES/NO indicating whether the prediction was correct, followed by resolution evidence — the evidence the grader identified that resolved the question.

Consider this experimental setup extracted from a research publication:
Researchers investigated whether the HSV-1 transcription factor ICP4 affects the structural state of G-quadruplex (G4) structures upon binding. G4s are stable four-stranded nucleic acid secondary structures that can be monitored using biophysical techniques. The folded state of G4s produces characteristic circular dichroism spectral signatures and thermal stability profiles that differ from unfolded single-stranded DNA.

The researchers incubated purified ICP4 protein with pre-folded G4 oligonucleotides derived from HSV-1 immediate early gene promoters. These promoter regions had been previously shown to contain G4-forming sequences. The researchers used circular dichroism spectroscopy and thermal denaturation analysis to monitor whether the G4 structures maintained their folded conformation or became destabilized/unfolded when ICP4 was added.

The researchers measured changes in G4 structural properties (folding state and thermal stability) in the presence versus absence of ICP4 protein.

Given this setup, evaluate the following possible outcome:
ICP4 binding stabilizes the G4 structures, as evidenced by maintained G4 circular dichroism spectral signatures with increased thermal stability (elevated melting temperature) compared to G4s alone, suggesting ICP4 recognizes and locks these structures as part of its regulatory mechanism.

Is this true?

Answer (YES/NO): NO